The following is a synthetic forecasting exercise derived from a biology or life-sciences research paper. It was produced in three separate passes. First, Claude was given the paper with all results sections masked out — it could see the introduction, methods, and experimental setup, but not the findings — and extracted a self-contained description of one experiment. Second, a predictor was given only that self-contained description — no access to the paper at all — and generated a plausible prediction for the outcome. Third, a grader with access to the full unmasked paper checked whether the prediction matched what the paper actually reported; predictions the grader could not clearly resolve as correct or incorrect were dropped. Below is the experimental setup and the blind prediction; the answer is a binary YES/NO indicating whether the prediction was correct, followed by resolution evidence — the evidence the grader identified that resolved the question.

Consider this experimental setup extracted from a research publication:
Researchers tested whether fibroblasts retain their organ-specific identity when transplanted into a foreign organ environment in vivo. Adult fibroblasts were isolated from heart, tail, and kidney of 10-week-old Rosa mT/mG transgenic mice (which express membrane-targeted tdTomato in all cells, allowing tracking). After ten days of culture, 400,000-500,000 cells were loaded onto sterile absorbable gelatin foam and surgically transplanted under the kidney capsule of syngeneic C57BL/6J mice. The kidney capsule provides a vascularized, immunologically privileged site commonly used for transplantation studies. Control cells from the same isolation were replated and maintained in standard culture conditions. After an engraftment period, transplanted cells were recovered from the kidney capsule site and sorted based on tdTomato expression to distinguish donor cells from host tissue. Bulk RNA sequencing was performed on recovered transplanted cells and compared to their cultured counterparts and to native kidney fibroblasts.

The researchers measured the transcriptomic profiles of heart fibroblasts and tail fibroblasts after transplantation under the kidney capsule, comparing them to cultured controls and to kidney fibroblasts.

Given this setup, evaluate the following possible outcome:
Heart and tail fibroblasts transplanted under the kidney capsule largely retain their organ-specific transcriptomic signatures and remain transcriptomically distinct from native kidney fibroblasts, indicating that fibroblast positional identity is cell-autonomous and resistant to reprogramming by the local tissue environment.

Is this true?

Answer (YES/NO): YES